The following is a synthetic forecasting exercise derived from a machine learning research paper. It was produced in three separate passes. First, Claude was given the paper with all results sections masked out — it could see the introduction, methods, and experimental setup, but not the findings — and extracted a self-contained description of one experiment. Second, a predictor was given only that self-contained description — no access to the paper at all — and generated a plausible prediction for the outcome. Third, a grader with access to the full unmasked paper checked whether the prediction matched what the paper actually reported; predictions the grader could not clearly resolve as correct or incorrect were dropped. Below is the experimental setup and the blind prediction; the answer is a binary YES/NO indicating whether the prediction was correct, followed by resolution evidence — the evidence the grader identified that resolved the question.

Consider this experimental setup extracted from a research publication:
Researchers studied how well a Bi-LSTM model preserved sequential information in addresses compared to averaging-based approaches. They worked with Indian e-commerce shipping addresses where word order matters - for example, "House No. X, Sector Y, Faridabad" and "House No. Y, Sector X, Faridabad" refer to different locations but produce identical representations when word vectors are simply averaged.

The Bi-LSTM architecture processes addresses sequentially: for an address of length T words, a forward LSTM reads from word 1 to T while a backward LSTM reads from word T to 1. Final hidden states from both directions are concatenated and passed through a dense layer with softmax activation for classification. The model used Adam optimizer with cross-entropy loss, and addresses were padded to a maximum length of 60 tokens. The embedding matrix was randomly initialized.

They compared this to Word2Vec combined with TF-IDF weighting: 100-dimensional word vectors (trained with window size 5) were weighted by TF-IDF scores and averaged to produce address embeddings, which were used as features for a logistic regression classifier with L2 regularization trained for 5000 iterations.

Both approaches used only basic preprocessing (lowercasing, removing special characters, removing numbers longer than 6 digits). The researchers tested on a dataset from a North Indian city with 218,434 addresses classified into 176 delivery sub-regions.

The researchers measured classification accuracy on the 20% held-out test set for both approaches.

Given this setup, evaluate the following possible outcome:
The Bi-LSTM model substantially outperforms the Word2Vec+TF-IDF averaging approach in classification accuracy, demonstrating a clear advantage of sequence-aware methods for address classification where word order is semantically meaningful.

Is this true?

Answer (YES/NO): YES